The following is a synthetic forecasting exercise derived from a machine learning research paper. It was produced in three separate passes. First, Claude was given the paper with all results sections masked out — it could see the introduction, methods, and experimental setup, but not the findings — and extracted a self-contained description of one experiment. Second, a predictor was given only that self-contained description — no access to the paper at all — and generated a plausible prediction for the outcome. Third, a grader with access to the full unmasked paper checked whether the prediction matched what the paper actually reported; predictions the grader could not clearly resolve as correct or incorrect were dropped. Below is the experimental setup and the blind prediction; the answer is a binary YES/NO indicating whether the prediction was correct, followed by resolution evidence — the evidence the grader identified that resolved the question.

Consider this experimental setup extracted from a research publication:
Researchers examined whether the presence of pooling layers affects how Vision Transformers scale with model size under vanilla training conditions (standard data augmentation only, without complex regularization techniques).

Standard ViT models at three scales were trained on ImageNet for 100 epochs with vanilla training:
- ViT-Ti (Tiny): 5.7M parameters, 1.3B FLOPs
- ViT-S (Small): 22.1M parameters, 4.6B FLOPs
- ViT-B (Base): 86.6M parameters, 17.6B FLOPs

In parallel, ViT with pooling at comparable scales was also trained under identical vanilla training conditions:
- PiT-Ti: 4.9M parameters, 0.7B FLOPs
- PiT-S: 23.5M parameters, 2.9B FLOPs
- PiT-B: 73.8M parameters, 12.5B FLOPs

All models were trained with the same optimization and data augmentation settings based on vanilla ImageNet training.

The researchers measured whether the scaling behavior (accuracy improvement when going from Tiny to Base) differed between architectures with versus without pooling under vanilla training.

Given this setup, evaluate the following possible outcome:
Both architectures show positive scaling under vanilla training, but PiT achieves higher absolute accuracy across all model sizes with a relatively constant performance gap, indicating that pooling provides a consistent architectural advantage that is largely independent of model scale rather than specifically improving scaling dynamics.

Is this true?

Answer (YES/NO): NO